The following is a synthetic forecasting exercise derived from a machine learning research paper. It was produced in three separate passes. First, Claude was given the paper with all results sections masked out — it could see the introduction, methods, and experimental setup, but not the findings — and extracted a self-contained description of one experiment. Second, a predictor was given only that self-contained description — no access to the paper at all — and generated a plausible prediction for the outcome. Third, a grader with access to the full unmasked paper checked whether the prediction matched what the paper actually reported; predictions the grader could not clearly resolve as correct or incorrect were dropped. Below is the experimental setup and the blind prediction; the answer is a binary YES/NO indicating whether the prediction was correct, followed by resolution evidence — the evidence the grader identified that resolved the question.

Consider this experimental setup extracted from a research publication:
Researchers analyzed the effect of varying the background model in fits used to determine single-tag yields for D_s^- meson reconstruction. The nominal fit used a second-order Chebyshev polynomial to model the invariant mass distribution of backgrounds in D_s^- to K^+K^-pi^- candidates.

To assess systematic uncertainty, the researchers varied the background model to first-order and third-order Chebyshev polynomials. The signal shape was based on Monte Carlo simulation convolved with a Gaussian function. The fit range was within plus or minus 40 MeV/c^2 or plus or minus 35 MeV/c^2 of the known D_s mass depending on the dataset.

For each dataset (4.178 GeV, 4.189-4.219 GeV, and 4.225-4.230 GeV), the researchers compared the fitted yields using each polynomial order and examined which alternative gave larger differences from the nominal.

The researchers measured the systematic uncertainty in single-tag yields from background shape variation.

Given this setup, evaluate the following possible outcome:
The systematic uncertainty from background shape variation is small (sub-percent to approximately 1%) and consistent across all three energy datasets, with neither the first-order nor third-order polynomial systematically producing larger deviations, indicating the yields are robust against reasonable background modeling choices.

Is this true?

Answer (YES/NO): NO